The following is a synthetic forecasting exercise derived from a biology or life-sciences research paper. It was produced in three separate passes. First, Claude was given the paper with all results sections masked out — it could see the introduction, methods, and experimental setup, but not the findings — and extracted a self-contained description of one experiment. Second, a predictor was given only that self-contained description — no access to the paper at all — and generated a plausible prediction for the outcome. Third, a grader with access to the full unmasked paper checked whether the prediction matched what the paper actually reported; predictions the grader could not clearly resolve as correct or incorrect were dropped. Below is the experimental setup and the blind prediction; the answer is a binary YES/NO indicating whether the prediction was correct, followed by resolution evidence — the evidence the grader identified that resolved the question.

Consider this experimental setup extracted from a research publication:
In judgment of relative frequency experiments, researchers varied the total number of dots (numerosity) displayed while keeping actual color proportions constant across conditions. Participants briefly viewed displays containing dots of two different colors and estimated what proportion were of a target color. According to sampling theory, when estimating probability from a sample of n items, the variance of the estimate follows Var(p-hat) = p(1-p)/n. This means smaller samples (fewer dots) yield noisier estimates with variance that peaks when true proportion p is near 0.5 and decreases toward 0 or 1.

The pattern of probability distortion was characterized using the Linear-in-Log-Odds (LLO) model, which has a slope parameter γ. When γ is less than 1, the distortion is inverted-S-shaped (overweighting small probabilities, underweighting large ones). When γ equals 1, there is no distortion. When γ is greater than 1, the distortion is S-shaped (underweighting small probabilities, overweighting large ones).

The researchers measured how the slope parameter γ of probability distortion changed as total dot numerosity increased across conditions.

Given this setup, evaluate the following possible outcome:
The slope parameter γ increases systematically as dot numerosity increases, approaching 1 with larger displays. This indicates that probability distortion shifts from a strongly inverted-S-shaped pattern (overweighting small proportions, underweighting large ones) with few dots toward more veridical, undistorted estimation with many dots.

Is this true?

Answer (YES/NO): NO